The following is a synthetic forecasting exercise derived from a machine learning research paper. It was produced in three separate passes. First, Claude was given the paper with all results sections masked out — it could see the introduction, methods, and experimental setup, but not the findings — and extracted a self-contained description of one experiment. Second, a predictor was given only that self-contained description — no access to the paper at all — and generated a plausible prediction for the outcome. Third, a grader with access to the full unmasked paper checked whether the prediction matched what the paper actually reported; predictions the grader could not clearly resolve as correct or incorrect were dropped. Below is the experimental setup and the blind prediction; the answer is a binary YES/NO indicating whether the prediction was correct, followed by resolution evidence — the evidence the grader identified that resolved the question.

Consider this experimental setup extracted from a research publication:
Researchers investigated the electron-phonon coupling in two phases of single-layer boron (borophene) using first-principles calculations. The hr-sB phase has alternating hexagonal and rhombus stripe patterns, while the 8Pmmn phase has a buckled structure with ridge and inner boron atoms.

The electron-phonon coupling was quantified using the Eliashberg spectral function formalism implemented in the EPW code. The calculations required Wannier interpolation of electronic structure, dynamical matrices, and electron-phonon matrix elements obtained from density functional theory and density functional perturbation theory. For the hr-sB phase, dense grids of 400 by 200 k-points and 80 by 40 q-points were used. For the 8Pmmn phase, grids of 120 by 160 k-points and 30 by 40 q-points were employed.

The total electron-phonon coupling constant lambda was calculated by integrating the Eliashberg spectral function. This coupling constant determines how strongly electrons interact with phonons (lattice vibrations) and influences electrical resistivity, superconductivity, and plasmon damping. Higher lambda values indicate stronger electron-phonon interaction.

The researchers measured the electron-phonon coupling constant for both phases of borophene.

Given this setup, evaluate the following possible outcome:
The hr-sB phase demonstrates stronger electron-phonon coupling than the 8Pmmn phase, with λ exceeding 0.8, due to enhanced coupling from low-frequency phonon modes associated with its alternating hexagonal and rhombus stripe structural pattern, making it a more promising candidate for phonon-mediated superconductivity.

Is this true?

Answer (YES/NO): NO